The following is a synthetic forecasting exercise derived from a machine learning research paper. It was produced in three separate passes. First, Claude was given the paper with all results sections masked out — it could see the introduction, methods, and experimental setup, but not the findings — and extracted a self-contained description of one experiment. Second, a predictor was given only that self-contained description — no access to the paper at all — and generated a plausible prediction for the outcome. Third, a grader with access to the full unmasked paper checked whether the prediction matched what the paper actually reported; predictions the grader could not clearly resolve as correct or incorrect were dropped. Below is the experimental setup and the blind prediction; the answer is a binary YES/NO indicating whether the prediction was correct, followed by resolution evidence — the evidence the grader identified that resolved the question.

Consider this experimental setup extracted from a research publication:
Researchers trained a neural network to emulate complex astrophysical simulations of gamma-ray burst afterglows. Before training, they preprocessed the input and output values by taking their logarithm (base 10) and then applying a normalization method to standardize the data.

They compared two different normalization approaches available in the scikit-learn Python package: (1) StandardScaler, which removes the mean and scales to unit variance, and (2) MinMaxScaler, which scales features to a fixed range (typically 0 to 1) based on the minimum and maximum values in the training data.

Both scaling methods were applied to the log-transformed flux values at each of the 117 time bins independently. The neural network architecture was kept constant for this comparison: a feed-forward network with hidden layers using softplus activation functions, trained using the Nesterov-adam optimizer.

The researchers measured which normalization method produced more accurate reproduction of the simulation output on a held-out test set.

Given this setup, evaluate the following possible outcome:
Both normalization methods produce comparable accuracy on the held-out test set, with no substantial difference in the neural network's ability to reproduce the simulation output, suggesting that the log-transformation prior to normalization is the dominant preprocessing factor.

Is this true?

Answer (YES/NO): NO